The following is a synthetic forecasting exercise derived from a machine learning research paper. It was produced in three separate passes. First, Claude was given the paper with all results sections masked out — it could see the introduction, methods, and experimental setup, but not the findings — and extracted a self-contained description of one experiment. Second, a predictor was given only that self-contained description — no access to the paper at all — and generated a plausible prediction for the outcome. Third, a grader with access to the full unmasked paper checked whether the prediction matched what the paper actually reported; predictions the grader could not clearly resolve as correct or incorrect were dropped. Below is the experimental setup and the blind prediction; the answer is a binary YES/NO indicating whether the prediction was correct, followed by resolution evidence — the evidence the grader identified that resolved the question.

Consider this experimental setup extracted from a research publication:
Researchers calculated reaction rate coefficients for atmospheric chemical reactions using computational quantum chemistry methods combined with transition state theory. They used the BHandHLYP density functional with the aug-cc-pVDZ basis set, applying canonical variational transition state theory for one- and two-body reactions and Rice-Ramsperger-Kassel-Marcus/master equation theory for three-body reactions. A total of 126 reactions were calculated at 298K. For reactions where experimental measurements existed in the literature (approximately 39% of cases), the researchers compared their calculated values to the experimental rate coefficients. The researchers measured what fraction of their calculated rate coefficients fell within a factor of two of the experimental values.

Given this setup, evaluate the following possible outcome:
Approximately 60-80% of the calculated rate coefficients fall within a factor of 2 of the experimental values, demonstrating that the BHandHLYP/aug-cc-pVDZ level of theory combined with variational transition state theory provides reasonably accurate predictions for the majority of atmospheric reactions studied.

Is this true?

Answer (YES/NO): YES